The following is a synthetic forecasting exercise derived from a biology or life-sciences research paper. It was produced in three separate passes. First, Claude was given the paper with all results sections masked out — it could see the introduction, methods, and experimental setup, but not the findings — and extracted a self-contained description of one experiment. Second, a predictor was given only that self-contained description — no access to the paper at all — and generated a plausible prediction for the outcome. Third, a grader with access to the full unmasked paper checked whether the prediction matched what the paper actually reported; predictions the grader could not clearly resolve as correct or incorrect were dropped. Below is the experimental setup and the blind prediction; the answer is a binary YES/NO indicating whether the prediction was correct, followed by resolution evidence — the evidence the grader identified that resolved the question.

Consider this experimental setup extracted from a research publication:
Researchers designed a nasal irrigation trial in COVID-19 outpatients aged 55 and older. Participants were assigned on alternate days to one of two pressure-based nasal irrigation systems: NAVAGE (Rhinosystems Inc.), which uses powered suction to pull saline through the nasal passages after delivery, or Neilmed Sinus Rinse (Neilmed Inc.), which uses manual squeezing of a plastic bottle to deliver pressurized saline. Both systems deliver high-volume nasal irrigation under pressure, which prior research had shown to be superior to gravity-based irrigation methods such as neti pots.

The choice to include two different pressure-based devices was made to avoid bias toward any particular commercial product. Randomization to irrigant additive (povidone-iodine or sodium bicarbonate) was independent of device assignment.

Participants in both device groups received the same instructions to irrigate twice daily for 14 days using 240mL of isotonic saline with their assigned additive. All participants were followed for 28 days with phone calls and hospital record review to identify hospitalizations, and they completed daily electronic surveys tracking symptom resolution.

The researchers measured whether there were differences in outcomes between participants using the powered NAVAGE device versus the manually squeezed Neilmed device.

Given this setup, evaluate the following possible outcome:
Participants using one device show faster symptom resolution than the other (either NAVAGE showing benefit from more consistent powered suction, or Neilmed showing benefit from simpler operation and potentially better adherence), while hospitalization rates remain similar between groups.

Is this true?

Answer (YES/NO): NO